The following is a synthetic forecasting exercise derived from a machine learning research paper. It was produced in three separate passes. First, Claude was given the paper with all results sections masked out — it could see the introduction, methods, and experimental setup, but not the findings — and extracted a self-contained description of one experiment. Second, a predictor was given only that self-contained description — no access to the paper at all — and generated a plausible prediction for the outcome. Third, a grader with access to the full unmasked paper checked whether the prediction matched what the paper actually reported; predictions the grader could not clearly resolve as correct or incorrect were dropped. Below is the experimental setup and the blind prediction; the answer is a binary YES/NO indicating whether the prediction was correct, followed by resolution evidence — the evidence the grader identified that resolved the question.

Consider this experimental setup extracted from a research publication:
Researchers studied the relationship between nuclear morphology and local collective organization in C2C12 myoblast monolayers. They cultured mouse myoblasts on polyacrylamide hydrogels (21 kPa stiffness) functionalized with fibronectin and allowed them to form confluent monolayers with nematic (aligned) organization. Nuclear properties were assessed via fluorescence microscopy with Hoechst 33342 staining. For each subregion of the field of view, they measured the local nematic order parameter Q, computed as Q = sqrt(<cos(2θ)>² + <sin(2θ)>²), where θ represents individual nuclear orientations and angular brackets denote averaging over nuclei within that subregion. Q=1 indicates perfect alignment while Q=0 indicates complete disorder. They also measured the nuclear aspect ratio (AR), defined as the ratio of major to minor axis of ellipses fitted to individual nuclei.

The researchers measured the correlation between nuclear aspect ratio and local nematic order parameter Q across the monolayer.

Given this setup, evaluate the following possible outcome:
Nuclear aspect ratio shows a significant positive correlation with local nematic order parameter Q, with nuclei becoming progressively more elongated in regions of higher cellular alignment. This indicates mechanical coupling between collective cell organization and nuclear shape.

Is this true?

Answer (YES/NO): YES